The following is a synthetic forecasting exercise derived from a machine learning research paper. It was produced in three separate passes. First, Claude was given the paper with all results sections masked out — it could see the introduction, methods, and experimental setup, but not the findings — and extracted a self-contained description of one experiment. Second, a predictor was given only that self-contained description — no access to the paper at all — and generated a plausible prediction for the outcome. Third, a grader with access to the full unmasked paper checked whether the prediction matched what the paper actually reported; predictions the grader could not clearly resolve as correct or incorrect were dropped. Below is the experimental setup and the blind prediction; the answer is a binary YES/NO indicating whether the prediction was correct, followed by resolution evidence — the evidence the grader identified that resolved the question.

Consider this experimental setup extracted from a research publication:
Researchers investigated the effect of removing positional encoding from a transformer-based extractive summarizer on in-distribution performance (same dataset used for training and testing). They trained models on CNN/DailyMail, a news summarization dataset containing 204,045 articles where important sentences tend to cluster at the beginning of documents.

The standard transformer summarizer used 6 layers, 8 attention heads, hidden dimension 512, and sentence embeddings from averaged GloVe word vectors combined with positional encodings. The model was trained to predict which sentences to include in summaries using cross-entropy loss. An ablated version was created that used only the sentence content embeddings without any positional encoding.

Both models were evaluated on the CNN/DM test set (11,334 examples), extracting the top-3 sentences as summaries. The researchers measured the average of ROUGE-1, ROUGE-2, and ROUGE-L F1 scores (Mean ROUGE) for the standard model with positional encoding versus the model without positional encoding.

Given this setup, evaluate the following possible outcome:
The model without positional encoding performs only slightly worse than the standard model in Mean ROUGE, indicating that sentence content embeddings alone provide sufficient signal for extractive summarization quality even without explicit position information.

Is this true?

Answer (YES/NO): NO